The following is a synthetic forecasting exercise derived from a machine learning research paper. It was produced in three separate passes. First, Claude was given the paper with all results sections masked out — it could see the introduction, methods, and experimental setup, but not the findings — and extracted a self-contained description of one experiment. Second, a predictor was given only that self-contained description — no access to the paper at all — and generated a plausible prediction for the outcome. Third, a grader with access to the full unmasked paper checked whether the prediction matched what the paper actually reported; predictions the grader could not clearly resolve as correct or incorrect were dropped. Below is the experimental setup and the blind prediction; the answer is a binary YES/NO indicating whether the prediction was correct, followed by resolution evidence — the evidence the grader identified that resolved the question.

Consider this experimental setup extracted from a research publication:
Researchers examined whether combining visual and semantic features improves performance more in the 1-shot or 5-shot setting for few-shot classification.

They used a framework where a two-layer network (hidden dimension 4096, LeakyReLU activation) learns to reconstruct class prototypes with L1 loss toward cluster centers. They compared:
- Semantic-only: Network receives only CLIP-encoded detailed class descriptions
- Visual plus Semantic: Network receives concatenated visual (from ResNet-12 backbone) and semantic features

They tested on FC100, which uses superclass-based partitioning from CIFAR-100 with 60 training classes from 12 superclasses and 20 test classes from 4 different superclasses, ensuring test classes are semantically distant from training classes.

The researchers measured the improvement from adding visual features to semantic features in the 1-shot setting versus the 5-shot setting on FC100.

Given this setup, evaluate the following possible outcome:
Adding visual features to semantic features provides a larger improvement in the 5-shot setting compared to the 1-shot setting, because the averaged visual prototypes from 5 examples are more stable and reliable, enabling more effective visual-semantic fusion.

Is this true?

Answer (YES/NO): NO